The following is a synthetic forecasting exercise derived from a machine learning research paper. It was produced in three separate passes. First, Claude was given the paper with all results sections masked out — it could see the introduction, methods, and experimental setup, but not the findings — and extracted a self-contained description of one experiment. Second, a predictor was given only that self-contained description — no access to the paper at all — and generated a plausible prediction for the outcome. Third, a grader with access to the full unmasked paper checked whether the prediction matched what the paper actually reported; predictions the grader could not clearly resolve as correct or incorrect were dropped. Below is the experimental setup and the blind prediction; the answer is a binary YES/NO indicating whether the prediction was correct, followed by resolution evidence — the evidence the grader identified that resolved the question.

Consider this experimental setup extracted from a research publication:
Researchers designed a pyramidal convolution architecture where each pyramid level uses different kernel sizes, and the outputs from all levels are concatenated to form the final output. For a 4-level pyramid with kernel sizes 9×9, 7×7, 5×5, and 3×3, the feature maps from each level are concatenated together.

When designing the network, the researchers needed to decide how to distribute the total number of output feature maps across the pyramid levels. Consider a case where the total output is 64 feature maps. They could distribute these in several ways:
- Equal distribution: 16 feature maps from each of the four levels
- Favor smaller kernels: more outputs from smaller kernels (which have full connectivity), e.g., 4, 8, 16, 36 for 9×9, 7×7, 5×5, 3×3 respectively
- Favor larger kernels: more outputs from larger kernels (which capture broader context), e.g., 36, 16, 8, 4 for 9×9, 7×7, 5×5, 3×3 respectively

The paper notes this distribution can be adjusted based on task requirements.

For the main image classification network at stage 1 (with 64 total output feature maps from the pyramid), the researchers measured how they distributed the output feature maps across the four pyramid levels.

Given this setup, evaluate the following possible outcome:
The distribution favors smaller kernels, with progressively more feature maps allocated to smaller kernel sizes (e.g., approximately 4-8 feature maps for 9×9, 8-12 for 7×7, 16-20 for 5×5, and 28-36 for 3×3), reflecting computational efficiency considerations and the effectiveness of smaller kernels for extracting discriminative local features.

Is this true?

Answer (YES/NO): NO